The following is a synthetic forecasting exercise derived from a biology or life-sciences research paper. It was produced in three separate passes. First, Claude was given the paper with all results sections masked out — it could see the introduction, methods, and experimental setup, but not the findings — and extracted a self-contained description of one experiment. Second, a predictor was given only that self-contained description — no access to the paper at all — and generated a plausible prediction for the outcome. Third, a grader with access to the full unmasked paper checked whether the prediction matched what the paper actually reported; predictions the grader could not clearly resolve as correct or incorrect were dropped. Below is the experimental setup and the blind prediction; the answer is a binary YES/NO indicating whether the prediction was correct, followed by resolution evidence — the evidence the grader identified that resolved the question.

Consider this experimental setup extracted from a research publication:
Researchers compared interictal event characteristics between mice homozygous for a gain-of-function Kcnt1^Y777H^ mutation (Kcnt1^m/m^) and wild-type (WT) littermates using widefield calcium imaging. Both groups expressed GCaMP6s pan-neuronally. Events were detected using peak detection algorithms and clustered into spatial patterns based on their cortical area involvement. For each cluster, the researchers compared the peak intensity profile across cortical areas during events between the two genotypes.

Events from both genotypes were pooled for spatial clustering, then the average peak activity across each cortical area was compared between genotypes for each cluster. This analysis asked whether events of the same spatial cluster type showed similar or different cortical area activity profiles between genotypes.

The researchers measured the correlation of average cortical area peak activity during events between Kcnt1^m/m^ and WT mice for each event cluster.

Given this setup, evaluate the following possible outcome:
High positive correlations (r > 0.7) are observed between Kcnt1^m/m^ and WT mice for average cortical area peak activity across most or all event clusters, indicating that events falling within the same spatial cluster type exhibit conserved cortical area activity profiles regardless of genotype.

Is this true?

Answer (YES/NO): YES